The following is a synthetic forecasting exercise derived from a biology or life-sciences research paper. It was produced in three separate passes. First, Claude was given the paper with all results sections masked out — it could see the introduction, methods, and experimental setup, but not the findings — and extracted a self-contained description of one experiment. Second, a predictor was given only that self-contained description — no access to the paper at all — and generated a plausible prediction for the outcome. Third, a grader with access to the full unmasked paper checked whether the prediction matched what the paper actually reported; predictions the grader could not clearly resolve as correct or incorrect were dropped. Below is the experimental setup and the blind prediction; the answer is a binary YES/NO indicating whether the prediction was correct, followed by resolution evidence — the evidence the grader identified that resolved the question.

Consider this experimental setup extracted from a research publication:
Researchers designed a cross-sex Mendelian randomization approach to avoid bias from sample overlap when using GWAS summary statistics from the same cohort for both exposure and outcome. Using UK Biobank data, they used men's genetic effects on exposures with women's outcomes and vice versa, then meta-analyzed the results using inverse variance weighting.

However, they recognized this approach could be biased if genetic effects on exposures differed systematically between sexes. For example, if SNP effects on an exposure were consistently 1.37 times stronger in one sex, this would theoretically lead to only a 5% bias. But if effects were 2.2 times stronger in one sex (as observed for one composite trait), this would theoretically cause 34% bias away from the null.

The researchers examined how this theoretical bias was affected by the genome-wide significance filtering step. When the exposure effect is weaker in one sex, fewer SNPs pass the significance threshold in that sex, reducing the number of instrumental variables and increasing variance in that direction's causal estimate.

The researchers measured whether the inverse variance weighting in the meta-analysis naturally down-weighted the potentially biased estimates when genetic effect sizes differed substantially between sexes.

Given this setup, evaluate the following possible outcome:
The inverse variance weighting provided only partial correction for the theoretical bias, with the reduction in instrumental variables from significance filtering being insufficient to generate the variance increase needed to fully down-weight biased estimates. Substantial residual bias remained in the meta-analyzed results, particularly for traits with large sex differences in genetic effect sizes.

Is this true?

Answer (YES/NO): NO